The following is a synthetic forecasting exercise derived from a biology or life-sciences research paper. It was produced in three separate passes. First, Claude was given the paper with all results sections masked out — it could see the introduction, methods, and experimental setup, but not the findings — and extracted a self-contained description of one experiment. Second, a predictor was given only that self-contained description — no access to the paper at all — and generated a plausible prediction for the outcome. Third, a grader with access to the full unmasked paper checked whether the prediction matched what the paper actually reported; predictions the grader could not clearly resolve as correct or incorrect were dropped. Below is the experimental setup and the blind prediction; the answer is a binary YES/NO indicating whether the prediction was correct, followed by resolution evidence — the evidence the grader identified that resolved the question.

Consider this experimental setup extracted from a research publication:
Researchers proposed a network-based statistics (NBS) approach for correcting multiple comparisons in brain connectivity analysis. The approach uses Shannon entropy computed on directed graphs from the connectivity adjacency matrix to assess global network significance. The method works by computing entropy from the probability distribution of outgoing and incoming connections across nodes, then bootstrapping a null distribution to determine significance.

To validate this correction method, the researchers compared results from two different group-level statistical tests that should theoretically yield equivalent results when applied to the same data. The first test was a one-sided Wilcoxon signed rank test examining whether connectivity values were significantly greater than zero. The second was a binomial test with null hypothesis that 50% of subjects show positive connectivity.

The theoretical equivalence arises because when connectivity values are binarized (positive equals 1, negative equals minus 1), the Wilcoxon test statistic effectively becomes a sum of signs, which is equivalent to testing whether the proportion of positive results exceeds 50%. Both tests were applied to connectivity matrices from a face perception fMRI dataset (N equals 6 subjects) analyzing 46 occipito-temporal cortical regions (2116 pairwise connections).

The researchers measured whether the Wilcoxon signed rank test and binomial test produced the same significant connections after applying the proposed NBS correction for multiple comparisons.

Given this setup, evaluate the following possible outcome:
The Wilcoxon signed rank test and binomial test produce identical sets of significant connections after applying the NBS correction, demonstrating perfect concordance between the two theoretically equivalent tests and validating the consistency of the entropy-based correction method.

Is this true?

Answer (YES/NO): NO